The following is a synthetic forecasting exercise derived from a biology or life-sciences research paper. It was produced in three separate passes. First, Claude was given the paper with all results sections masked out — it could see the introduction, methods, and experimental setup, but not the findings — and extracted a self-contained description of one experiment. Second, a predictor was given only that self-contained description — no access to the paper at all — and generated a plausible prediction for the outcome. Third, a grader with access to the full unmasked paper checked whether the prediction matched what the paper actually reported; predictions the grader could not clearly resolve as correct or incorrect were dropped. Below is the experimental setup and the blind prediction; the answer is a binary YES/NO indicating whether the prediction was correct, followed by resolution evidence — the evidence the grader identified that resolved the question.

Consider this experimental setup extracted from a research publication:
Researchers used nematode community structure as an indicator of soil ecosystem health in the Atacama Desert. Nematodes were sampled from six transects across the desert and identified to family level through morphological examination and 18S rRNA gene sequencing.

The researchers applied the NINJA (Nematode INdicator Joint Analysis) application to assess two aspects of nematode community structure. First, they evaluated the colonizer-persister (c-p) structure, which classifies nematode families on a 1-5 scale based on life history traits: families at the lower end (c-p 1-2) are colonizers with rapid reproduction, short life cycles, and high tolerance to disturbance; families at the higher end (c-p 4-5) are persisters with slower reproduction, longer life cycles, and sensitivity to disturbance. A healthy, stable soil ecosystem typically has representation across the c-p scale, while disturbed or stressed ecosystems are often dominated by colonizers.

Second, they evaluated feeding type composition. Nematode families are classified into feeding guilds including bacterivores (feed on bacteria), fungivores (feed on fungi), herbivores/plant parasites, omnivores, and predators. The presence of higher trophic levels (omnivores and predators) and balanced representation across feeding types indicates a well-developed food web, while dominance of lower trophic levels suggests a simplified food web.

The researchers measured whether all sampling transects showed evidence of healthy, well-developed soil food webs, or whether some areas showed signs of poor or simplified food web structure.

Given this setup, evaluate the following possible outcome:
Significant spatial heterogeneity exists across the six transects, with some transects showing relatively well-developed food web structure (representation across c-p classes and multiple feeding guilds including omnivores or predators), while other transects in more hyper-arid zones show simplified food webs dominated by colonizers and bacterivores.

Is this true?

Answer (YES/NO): NO